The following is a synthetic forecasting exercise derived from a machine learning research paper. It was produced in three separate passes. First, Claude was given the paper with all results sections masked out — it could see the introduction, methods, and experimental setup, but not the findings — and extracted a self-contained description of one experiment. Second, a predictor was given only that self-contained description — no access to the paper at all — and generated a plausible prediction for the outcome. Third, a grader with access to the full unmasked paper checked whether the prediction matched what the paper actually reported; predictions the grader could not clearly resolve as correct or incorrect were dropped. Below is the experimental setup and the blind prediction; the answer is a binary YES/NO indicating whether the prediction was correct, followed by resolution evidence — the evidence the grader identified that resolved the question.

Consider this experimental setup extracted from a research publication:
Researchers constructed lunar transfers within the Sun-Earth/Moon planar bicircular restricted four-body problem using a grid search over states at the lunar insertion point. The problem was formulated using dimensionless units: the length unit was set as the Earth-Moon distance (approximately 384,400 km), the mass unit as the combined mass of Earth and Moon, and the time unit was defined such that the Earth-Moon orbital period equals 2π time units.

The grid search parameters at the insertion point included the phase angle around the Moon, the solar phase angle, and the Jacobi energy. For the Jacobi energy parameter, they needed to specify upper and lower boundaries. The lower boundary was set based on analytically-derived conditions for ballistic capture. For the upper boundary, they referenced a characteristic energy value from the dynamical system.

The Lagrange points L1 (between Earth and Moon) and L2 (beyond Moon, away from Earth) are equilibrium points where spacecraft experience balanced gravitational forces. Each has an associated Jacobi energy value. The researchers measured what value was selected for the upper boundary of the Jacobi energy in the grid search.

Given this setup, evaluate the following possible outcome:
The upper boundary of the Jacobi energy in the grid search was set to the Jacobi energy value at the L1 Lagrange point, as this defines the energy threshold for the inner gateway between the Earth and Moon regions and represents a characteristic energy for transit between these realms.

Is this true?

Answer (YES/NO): YES